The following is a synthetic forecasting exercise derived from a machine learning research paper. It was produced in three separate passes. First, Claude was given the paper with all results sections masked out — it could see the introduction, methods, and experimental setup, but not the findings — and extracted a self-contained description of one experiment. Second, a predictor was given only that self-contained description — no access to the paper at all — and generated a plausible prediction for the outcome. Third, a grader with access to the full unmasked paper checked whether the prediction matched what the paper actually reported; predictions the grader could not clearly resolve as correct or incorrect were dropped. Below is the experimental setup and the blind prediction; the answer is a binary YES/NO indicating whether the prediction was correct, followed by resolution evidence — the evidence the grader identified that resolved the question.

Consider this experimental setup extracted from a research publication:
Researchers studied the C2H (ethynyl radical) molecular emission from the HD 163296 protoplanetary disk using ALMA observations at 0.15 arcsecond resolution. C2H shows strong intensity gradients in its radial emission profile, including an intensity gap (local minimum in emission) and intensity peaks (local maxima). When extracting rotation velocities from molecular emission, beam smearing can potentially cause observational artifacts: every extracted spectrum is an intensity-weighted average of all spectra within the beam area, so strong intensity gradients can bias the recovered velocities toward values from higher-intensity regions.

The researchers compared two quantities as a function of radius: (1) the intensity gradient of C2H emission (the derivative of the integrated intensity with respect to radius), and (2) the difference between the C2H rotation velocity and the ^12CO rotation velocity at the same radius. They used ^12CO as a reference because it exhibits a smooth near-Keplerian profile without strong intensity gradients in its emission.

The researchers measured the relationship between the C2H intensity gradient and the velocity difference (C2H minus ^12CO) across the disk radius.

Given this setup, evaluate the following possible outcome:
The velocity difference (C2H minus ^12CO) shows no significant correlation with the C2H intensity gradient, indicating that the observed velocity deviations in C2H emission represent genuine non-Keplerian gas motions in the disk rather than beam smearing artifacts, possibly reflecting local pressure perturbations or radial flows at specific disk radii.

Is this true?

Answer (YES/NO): NO